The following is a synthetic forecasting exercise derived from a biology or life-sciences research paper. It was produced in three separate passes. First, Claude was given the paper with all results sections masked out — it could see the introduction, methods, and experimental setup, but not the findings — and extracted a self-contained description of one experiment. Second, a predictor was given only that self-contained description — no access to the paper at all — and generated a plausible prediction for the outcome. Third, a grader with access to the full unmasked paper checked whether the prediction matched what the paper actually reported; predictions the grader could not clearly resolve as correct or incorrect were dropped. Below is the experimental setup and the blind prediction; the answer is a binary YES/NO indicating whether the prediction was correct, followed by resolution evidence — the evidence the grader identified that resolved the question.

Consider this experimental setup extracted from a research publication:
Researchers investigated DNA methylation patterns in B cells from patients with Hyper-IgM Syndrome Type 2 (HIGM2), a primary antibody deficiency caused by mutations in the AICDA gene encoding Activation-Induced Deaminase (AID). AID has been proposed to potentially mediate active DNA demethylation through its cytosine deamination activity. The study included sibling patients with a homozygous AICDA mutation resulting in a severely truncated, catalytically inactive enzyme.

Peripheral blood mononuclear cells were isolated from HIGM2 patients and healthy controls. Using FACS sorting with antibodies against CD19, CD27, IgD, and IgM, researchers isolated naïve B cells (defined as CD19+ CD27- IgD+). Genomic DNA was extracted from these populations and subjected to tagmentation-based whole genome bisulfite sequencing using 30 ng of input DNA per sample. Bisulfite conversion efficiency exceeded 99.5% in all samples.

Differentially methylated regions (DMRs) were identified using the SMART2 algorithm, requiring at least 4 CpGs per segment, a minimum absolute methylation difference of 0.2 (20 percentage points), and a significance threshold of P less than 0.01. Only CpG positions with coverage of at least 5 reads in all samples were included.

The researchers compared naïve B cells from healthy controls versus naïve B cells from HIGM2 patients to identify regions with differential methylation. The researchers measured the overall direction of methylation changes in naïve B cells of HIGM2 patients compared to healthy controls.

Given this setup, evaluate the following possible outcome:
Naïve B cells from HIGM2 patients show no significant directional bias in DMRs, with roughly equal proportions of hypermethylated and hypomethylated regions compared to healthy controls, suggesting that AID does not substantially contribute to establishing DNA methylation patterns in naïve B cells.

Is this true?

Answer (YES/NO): NO